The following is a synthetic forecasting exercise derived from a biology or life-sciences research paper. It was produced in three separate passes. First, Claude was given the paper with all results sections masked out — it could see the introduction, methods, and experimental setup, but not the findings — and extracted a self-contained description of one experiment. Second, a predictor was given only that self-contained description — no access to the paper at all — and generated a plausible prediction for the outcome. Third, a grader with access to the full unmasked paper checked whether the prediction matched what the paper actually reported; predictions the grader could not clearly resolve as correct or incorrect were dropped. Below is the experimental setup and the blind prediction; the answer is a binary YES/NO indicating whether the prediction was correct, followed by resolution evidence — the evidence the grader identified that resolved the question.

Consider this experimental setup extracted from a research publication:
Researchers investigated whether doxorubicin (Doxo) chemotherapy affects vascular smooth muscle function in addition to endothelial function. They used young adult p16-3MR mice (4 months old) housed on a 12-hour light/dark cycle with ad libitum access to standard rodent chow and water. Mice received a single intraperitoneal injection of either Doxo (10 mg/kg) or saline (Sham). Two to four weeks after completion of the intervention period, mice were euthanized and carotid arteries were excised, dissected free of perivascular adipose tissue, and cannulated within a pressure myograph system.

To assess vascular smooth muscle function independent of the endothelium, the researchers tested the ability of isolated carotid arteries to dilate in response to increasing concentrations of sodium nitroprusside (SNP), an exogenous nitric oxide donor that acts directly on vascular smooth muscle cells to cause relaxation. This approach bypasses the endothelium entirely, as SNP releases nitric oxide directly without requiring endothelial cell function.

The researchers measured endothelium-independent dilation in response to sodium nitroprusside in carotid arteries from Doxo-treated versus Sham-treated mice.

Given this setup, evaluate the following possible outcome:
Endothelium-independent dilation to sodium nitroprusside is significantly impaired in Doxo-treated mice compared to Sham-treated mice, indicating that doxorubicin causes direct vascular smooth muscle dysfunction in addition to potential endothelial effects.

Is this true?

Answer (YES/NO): NO